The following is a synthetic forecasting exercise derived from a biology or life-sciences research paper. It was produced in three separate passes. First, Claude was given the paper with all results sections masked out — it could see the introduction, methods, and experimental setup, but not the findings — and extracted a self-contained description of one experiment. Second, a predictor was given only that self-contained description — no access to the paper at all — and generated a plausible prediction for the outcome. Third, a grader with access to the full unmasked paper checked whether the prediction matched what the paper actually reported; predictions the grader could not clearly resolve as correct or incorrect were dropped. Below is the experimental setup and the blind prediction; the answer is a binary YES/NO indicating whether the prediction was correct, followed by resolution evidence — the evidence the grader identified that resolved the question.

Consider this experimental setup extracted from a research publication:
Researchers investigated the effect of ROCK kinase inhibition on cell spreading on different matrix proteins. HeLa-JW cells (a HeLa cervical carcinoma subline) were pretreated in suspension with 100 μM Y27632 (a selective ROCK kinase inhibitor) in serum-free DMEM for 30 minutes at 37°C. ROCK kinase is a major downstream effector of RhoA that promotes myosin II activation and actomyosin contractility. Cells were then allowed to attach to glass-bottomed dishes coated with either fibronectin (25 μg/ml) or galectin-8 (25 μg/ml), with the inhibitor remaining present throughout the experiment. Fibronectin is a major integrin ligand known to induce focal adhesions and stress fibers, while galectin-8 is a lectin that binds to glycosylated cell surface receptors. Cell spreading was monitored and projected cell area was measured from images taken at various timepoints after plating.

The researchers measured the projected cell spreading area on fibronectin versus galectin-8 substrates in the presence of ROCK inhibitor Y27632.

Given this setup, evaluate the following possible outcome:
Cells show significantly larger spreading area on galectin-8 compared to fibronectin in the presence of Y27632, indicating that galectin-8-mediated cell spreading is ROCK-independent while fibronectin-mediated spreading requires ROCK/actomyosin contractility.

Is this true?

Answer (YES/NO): NO